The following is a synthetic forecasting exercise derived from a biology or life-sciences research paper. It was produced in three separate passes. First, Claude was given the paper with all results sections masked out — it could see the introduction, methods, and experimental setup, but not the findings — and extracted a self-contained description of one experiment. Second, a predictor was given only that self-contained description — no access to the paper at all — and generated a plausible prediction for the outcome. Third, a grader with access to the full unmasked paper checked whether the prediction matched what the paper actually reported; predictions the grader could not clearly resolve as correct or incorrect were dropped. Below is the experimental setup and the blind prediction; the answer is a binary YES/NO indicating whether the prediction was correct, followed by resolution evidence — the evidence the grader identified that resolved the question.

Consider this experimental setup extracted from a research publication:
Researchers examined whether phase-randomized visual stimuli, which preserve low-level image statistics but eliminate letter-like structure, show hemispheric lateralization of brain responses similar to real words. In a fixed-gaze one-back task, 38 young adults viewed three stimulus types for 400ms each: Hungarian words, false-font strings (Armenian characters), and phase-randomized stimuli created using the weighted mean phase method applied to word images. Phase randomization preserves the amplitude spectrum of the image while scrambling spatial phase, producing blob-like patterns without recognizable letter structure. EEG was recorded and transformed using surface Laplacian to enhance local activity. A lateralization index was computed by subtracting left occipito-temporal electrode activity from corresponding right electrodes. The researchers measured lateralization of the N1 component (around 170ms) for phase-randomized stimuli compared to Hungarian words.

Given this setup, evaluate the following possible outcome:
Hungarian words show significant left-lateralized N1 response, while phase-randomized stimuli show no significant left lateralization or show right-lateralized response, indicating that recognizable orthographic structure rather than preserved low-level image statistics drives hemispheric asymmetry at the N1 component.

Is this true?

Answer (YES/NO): YES